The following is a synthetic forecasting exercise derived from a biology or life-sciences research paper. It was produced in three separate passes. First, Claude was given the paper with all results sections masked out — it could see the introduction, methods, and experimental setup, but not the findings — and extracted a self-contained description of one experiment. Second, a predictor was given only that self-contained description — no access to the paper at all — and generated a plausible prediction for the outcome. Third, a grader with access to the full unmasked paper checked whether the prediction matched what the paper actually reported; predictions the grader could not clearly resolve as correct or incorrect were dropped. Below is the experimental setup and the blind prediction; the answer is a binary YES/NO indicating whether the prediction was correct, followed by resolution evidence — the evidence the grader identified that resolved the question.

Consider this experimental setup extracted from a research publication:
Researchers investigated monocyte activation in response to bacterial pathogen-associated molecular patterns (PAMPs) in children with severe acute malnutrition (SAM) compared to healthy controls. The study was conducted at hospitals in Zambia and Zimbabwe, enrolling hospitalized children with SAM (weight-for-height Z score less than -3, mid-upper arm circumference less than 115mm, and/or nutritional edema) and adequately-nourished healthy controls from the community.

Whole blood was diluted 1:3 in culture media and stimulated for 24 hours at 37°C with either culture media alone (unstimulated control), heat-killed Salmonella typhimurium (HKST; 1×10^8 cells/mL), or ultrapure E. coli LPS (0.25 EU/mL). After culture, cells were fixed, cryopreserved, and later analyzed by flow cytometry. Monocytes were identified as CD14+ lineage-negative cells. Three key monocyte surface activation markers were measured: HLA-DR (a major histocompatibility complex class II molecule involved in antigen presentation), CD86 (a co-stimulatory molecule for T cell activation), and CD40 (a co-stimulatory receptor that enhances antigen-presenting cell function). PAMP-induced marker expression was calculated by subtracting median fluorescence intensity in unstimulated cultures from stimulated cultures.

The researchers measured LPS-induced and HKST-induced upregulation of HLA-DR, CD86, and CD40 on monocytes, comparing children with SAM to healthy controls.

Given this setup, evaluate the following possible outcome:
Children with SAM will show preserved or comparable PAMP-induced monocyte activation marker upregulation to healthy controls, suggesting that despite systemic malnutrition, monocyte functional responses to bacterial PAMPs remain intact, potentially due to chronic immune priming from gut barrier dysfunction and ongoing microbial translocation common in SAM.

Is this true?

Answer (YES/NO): NO